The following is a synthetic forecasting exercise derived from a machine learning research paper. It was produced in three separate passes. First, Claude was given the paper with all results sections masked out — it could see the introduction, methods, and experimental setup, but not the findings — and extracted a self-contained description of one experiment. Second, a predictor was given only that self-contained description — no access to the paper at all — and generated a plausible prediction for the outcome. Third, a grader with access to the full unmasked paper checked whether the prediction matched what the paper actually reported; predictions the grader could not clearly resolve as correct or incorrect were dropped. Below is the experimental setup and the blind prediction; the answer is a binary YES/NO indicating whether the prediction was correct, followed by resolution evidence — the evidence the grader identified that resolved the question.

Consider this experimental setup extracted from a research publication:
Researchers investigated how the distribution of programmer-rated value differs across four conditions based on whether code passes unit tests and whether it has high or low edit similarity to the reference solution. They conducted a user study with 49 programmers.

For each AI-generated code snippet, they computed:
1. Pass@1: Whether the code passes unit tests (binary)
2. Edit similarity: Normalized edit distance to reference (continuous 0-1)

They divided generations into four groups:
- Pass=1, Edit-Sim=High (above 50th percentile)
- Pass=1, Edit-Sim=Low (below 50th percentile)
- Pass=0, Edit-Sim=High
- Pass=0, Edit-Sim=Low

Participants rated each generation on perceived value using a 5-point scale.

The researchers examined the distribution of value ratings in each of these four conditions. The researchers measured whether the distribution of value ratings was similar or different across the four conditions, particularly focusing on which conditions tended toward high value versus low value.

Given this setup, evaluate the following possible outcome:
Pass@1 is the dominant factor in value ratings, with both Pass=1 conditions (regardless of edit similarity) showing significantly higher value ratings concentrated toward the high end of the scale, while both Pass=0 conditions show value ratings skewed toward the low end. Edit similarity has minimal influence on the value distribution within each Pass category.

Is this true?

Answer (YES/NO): NO